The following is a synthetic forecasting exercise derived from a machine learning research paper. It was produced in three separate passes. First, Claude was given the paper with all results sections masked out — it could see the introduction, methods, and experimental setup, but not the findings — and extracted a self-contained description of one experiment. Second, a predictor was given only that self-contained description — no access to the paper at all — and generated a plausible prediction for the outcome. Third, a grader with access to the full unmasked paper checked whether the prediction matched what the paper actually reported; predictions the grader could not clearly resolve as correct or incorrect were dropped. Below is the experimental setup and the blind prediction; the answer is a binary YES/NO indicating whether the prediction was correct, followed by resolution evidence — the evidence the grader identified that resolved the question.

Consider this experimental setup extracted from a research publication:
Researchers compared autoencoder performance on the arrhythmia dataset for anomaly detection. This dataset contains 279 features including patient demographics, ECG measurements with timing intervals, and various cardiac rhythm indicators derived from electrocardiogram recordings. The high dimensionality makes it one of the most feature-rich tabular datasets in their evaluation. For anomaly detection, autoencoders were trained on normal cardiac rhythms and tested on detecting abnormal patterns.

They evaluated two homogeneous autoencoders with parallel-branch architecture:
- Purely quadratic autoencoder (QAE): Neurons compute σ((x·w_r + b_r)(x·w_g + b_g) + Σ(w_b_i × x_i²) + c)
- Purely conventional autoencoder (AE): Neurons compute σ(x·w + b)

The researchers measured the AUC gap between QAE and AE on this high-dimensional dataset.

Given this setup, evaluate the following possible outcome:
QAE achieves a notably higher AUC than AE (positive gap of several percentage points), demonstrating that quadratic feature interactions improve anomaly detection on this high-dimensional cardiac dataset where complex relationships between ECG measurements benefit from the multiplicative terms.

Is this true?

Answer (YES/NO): NO